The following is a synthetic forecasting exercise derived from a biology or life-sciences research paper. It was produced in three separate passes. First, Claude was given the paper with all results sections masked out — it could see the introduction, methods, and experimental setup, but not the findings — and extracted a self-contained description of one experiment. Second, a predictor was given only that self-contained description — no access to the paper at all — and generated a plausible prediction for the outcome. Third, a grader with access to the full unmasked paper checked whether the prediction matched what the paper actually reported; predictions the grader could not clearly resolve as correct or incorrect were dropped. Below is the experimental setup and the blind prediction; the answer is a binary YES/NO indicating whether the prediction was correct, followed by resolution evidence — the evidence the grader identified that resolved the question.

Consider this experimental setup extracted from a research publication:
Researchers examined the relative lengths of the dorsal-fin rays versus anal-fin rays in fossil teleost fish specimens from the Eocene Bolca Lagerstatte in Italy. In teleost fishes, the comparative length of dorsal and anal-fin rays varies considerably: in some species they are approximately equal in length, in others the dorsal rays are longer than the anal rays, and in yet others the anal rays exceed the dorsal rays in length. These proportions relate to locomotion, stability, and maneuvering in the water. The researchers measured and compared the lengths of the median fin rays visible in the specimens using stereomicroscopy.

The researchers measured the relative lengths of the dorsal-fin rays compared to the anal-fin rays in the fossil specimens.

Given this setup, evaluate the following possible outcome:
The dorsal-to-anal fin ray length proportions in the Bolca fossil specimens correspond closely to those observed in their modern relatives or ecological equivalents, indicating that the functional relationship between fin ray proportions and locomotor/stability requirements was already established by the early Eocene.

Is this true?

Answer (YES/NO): NO